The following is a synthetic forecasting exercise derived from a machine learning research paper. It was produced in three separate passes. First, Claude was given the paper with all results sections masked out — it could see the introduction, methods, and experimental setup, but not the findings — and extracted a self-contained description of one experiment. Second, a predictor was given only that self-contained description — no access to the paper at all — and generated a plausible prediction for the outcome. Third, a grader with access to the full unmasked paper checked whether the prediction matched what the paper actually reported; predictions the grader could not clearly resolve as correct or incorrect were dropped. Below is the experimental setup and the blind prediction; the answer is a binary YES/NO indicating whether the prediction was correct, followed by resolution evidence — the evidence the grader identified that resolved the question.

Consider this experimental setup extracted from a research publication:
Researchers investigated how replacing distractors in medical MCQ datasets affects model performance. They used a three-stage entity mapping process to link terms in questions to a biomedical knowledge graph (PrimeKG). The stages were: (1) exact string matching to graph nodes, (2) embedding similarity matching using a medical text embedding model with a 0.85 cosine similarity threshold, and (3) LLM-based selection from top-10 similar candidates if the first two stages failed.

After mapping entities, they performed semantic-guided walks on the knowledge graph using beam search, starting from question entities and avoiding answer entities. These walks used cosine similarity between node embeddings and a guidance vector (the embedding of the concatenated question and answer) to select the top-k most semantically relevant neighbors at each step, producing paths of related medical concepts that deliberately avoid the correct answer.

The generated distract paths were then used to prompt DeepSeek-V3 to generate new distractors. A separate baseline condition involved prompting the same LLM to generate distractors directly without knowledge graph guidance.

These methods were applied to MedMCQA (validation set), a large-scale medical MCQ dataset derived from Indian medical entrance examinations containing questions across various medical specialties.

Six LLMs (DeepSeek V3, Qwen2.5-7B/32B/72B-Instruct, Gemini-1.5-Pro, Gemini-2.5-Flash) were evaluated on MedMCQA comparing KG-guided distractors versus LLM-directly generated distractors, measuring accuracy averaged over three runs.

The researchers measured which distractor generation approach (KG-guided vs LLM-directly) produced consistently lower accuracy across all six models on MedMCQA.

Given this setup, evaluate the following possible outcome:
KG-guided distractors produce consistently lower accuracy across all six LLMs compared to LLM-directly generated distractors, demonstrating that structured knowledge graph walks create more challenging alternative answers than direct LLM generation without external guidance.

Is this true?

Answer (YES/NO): YES